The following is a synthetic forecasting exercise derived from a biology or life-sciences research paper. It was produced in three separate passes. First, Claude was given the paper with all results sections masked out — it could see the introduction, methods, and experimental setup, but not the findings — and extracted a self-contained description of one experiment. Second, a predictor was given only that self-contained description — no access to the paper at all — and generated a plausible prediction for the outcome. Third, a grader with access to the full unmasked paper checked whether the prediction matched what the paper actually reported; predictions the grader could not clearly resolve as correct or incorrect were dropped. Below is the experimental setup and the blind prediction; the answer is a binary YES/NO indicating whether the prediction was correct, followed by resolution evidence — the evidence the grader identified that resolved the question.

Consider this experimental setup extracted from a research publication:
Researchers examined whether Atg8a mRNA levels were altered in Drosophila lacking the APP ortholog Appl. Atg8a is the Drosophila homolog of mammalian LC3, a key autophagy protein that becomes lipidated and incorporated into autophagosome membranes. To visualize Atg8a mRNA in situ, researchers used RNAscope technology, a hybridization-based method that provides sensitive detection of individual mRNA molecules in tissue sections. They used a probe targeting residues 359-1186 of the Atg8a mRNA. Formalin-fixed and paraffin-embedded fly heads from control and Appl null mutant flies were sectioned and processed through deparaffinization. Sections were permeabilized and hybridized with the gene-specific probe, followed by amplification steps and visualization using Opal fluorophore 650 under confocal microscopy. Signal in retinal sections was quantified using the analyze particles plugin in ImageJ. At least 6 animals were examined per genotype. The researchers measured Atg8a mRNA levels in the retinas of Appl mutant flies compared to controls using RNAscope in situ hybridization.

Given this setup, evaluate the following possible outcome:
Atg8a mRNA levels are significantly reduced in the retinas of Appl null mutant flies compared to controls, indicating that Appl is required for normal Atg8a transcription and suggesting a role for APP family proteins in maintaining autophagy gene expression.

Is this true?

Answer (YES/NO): NO